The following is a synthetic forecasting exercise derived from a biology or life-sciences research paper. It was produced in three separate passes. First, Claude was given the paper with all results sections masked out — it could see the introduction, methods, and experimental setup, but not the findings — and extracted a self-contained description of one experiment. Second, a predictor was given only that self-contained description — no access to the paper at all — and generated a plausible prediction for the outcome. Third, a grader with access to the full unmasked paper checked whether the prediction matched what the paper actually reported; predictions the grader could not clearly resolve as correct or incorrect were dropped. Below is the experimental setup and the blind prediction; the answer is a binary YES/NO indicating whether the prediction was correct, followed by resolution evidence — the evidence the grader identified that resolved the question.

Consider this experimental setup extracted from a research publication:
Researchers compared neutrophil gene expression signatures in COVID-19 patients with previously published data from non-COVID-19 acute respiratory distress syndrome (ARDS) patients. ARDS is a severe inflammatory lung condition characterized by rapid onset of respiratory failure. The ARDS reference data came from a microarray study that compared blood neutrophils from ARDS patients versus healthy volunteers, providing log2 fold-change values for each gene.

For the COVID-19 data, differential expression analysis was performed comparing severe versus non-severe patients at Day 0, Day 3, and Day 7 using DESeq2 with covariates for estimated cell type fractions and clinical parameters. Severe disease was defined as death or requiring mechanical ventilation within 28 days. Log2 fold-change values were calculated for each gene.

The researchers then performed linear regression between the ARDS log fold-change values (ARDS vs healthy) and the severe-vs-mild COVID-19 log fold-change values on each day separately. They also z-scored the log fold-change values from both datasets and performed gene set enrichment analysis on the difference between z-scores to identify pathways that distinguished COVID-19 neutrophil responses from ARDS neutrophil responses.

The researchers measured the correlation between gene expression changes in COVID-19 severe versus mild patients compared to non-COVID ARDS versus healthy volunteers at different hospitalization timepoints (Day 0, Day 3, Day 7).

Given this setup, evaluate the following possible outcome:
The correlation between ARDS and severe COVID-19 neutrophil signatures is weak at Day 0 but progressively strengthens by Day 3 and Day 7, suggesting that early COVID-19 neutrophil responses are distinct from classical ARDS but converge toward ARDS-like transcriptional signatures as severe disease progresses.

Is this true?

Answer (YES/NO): NO